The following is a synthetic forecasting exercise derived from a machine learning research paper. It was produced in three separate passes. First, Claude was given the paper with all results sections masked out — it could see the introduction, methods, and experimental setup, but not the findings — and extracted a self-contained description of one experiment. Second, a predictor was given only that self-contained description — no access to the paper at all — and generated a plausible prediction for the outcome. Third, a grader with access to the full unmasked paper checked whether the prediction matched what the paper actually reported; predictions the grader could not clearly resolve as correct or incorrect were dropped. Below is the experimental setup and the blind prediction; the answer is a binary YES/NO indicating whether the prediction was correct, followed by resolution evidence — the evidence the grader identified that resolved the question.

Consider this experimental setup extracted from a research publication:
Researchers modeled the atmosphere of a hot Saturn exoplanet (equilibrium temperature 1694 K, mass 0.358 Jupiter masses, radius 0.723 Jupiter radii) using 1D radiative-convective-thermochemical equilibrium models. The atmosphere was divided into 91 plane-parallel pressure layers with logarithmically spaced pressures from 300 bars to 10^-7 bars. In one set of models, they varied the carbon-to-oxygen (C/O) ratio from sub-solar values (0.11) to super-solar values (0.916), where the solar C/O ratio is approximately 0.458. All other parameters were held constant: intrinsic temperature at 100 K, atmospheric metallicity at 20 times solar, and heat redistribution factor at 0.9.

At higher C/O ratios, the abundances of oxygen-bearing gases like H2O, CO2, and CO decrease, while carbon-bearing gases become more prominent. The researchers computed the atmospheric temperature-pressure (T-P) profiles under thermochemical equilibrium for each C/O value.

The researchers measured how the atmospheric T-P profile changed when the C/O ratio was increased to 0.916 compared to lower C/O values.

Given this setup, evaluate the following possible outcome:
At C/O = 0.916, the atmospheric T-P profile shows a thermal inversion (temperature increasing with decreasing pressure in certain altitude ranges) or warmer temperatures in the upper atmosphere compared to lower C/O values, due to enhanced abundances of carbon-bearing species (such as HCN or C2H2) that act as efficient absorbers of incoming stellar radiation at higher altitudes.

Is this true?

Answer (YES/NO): NO